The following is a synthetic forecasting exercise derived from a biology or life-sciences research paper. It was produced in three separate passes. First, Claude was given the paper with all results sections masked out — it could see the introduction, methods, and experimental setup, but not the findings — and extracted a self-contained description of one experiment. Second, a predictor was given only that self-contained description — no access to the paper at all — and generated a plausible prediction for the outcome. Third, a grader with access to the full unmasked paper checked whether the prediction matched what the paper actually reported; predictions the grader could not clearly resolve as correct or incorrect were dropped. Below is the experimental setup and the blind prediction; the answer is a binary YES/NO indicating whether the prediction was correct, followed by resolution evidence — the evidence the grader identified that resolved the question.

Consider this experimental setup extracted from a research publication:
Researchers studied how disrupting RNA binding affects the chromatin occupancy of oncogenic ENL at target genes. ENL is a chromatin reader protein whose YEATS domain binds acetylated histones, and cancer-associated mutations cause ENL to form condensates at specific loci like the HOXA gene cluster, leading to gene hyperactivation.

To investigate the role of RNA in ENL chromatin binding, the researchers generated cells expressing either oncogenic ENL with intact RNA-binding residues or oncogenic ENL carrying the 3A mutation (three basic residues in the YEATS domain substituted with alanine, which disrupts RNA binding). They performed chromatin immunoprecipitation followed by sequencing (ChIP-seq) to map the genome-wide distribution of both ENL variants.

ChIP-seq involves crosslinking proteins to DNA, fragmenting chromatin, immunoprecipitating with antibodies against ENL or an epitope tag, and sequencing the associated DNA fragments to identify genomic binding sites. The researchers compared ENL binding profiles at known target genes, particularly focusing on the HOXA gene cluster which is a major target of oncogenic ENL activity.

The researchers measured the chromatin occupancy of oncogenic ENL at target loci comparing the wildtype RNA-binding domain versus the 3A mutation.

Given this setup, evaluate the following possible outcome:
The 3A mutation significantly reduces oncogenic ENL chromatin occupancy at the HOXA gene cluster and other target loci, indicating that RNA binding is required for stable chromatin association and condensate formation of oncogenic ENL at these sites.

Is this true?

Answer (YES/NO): YES